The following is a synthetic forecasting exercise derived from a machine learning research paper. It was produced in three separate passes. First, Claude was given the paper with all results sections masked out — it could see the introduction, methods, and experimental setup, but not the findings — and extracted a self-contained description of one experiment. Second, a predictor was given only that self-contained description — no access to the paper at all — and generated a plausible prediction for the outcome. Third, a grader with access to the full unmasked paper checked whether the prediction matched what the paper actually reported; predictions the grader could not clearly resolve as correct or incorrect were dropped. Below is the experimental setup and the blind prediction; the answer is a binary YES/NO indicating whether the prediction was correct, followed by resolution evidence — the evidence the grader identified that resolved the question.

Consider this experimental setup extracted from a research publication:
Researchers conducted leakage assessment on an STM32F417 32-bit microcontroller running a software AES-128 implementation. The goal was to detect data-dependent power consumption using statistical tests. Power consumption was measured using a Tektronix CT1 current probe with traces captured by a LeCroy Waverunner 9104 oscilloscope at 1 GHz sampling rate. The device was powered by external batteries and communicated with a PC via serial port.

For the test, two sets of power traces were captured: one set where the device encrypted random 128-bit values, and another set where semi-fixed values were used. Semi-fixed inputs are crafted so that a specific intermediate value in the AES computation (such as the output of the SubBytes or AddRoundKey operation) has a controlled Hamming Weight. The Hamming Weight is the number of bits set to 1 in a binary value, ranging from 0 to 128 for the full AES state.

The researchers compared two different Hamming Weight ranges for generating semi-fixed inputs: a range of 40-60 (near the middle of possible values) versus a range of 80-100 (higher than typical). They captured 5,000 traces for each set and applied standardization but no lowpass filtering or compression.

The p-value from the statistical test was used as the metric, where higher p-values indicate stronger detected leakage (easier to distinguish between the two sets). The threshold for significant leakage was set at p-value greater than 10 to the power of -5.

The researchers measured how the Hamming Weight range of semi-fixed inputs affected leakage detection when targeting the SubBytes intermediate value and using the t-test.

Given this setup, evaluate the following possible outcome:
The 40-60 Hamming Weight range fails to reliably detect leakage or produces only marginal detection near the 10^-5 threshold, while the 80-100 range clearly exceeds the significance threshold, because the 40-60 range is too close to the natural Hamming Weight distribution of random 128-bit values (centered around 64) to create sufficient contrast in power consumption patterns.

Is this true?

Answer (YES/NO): NO